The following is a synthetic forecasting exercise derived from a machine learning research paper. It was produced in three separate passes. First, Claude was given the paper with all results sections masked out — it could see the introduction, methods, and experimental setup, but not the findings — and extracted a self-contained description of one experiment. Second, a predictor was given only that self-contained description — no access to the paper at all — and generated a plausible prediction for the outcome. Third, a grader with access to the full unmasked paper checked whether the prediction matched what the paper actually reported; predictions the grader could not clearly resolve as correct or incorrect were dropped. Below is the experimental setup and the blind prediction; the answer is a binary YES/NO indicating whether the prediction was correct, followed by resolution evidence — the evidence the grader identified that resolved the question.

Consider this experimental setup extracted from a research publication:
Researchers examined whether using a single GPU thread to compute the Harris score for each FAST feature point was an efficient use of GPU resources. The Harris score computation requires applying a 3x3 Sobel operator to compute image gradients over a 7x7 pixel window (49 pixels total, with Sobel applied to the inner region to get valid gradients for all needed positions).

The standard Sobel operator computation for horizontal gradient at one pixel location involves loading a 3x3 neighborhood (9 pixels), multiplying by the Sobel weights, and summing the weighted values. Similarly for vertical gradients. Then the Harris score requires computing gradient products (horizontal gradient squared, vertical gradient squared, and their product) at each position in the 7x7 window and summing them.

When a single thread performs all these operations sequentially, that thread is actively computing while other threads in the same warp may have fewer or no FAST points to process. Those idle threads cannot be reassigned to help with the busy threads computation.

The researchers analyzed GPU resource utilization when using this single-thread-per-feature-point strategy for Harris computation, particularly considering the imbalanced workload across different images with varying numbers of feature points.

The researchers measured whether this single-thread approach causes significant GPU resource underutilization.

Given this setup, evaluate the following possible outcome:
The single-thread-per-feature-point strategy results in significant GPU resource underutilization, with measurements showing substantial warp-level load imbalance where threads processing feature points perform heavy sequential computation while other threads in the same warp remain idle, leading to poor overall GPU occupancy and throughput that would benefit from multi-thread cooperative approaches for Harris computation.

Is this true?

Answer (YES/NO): YES